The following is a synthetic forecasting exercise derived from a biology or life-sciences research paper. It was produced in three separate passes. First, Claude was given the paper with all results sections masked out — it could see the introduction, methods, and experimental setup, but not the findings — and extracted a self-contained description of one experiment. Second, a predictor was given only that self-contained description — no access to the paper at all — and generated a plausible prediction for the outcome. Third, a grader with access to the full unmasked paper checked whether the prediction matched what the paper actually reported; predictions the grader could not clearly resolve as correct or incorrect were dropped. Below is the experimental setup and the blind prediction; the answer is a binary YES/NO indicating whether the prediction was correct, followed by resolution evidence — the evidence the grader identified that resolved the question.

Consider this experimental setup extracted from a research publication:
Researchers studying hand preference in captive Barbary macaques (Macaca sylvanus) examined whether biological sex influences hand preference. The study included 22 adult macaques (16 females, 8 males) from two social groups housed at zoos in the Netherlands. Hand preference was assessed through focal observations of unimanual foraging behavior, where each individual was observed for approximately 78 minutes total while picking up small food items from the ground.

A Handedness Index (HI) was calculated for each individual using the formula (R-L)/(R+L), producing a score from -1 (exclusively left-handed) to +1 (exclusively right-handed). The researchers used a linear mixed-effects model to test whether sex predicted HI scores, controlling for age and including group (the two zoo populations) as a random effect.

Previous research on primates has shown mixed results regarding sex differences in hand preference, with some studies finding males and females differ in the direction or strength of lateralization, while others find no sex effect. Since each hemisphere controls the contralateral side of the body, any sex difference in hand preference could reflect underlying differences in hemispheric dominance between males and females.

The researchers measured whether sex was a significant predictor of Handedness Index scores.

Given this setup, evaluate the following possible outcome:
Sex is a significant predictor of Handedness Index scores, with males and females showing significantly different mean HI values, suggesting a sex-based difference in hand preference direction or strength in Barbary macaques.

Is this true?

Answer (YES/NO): NO